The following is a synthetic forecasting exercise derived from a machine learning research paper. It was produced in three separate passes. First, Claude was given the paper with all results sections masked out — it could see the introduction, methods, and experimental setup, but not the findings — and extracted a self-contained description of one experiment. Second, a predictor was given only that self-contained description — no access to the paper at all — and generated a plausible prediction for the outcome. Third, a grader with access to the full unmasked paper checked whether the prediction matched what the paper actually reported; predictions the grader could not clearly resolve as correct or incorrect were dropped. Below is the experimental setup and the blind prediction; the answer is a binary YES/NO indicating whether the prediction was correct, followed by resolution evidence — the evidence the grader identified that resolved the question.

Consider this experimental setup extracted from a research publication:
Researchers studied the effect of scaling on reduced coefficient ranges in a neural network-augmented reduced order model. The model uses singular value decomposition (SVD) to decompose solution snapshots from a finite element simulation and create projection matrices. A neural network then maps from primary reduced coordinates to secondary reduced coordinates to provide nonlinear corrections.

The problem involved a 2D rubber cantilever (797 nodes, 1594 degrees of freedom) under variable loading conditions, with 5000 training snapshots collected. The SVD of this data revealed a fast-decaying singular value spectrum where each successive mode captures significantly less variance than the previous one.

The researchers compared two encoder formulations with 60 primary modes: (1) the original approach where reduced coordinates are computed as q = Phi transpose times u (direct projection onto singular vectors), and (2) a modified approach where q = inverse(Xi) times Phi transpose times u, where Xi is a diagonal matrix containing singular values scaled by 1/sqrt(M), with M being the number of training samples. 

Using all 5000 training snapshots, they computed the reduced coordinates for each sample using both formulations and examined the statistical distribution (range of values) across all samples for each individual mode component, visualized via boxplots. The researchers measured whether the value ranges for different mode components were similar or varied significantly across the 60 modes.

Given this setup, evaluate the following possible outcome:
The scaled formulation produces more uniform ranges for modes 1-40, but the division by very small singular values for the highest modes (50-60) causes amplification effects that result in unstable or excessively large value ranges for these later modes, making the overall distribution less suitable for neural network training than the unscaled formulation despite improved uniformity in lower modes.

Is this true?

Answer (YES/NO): NO